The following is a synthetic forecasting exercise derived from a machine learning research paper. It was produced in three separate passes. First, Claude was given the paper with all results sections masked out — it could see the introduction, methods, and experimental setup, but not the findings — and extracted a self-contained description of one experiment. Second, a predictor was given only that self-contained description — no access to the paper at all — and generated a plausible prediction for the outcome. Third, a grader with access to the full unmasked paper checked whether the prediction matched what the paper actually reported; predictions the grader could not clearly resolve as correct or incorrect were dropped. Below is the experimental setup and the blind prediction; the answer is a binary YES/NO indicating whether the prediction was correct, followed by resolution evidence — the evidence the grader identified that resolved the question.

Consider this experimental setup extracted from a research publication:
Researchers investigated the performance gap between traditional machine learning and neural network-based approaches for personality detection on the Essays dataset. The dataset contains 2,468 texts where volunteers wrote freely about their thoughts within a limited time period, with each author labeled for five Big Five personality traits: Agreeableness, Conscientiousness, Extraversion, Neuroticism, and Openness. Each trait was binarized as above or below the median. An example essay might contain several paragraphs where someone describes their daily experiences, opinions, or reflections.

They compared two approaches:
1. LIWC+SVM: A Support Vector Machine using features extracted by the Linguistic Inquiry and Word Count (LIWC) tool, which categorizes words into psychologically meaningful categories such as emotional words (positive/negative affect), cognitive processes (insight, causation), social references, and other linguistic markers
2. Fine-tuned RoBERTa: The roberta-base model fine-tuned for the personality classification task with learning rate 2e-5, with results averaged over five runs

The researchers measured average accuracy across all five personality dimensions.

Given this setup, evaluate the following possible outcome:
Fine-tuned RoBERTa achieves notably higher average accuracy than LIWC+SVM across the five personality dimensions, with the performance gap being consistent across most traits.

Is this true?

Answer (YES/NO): YES